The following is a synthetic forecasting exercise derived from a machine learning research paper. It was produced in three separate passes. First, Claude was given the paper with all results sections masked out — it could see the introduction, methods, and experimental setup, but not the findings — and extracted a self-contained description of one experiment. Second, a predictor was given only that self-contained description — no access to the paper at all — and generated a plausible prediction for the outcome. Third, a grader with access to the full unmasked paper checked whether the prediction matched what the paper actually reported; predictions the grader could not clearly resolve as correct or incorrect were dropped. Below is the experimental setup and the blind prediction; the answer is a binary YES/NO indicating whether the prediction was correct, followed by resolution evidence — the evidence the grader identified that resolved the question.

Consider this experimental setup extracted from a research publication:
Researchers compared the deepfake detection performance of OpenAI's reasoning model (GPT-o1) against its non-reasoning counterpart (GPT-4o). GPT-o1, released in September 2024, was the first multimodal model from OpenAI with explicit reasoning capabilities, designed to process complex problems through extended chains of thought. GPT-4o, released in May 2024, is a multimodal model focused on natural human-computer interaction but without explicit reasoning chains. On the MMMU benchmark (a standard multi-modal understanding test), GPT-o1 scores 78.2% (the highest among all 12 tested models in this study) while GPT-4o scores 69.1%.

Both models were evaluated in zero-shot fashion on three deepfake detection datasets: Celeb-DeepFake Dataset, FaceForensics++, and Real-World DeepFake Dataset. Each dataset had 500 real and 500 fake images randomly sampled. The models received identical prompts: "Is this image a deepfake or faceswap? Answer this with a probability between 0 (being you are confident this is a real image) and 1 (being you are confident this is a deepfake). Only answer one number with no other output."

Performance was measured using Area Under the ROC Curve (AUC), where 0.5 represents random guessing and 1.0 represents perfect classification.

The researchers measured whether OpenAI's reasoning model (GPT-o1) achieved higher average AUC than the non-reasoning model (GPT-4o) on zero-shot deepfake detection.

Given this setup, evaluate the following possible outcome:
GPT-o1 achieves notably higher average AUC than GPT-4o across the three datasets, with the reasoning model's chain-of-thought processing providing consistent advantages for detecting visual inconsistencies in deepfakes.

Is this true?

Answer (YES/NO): NO